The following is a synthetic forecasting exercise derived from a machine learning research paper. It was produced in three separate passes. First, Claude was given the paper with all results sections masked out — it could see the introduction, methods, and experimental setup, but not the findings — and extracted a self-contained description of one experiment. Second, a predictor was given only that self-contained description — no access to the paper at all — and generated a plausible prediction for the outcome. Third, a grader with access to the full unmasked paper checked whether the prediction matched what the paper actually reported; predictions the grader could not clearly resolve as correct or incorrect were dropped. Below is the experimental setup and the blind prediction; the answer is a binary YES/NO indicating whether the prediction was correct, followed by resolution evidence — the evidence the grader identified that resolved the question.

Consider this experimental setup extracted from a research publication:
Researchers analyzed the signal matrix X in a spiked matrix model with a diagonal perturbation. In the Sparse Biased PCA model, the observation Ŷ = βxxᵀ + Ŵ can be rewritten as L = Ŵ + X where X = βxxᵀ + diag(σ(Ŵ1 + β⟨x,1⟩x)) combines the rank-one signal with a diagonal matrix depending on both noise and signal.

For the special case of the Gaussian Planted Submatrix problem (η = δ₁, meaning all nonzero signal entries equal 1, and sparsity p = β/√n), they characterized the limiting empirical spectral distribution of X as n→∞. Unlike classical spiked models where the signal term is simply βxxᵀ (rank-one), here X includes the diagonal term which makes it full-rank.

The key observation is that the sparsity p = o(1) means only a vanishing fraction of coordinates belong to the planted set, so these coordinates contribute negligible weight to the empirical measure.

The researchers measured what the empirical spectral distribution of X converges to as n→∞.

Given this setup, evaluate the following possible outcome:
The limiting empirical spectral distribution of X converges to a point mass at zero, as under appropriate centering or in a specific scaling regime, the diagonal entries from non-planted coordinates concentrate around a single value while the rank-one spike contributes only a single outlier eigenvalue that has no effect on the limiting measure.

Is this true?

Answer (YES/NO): NO